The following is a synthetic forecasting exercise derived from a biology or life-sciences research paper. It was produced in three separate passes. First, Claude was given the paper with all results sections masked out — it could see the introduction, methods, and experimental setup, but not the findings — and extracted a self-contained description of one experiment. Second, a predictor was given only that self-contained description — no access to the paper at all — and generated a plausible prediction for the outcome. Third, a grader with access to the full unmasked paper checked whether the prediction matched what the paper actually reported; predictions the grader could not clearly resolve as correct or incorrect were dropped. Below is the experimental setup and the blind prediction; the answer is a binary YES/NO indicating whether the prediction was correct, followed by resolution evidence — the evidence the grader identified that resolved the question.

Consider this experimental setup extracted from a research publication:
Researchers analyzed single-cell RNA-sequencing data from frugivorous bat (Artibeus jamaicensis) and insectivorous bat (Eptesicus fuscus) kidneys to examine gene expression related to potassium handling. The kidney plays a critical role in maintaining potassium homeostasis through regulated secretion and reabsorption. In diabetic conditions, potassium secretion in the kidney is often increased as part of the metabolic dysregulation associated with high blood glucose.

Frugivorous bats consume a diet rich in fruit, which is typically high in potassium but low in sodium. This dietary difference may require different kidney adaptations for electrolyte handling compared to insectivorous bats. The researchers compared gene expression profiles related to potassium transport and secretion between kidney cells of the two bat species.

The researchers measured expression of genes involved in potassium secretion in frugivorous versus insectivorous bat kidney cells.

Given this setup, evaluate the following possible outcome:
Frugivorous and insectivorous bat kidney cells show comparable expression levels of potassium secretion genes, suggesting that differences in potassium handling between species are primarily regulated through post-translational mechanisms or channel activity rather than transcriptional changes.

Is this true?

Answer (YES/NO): NO